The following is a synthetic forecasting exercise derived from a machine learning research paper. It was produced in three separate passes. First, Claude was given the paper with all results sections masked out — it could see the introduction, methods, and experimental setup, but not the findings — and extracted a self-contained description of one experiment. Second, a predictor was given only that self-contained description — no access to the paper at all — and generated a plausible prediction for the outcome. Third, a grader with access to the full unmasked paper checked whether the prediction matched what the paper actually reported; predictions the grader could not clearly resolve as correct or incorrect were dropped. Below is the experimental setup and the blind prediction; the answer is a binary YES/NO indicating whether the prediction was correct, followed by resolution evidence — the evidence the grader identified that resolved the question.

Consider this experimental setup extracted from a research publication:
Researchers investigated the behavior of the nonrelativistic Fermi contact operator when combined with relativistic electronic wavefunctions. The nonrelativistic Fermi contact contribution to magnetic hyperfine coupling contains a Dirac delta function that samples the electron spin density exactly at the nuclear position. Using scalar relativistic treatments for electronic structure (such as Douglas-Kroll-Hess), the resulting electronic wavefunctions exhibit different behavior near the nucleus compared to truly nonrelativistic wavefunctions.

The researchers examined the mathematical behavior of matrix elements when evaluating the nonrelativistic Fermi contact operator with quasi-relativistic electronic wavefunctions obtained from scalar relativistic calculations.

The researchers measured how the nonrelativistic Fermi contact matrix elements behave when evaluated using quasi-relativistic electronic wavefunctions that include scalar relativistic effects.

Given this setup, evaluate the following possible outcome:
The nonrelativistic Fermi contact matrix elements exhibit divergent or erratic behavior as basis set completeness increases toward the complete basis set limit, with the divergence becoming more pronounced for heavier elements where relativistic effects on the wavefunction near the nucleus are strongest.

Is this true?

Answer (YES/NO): YES